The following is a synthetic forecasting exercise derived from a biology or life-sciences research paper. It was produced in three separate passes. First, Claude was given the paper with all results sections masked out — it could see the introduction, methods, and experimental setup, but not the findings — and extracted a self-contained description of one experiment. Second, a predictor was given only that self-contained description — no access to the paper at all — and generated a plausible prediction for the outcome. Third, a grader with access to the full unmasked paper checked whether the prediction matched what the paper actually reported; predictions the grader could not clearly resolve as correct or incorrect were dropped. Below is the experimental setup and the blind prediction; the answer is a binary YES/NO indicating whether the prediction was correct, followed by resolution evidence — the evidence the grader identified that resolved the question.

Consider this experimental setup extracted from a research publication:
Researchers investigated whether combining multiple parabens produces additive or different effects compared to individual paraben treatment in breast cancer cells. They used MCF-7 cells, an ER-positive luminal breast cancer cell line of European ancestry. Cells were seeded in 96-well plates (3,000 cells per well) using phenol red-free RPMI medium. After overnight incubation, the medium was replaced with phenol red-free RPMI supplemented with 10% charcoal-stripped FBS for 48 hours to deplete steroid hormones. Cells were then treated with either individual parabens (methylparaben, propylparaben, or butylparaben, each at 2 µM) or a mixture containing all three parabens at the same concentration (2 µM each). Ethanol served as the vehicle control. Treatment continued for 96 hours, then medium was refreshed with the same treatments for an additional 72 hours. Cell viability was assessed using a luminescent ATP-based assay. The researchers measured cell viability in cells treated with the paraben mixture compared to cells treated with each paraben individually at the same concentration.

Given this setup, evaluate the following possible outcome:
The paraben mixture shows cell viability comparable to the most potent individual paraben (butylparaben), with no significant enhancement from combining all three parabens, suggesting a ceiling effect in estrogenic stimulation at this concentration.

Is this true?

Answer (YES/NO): NO